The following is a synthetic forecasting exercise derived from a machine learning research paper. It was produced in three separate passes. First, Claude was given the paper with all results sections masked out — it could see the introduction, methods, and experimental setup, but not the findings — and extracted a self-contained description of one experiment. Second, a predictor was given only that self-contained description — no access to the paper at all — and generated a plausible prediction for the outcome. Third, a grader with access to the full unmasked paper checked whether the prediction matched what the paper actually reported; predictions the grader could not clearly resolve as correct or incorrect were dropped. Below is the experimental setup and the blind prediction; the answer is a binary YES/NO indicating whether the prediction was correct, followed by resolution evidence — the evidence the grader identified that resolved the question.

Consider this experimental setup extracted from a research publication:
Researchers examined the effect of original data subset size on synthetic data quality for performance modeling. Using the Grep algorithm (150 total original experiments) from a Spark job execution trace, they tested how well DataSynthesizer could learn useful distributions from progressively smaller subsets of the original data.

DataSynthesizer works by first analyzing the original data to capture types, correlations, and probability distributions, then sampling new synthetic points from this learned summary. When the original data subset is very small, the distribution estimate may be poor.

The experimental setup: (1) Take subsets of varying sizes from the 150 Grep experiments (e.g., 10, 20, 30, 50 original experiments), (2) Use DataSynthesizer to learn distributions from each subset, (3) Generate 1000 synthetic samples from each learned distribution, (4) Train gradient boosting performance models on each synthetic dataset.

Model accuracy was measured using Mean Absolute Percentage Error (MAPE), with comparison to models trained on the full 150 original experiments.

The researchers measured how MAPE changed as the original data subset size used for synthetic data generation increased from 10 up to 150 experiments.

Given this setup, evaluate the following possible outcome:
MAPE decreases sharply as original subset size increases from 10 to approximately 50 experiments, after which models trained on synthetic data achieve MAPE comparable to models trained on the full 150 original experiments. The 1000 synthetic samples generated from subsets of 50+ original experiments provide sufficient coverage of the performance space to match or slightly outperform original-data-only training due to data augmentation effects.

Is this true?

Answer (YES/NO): NO